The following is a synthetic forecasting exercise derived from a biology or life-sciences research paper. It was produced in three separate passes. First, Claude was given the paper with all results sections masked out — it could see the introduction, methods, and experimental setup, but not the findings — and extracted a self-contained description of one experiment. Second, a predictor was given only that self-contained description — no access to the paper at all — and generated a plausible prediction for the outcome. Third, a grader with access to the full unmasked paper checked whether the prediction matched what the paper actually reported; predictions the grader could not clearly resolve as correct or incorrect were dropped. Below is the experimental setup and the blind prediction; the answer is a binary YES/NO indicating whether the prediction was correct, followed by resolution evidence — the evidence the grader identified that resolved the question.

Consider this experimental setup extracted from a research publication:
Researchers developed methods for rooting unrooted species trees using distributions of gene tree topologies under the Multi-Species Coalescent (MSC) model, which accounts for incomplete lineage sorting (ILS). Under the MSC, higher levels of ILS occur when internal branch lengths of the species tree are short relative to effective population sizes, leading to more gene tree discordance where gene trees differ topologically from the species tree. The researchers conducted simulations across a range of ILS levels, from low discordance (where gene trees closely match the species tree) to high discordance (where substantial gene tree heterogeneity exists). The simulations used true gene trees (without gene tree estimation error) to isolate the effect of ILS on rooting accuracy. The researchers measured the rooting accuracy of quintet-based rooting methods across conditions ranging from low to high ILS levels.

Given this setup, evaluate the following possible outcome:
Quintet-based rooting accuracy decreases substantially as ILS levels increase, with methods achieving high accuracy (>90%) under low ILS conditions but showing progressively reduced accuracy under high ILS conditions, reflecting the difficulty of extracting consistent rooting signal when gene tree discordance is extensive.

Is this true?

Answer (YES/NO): NO